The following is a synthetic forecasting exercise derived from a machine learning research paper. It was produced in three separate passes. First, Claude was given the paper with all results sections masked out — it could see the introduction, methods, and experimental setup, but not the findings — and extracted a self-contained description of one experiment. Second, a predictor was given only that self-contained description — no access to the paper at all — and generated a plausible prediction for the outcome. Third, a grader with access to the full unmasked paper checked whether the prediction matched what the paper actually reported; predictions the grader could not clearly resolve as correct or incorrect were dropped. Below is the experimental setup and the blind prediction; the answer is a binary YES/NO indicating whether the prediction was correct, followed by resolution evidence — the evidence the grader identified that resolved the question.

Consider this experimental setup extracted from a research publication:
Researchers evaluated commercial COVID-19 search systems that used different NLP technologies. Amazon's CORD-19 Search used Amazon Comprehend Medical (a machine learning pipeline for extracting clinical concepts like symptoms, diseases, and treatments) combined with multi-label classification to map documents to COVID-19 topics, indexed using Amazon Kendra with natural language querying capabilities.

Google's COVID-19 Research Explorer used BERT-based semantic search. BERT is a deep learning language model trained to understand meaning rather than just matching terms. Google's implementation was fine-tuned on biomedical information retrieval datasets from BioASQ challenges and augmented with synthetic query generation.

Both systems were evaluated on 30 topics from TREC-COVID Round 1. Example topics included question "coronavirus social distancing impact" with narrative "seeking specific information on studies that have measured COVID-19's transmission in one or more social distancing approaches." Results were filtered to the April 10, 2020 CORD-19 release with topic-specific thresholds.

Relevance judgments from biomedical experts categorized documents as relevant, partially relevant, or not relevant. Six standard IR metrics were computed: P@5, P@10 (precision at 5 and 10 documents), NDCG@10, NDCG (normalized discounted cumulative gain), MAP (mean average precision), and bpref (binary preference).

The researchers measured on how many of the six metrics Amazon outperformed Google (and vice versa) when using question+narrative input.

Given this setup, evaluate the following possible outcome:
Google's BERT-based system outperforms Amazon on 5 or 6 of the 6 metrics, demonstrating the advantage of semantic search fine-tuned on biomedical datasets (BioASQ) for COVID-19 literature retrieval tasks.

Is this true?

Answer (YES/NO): NO